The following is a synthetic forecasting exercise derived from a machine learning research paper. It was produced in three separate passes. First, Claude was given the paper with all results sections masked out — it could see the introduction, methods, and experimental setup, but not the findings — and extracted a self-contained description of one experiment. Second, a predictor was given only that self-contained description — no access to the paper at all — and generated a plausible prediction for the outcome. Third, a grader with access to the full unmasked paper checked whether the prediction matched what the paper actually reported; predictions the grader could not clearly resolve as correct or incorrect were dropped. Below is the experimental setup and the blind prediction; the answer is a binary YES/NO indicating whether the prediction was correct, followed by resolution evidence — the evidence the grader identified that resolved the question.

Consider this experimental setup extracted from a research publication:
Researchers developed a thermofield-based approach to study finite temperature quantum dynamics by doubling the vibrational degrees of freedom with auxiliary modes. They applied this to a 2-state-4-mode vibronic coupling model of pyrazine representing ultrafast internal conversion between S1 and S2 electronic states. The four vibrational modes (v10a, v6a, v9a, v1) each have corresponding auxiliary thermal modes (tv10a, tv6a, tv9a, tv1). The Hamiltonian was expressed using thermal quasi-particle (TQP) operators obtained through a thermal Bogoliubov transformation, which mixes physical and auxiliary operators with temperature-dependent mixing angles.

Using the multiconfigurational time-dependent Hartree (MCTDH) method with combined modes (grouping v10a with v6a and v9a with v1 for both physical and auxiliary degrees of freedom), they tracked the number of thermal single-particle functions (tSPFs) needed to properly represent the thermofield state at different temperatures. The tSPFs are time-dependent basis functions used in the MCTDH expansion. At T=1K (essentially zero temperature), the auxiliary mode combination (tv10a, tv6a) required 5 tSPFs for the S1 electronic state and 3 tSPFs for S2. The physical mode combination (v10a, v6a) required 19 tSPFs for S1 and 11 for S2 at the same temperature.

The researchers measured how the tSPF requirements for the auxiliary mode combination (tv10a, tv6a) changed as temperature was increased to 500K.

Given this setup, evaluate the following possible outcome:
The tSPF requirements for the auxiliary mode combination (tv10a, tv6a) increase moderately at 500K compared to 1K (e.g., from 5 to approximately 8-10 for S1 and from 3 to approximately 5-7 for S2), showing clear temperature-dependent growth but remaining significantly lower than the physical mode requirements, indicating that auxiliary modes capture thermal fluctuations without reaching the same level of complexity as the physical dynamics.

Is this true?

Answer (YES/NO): NO